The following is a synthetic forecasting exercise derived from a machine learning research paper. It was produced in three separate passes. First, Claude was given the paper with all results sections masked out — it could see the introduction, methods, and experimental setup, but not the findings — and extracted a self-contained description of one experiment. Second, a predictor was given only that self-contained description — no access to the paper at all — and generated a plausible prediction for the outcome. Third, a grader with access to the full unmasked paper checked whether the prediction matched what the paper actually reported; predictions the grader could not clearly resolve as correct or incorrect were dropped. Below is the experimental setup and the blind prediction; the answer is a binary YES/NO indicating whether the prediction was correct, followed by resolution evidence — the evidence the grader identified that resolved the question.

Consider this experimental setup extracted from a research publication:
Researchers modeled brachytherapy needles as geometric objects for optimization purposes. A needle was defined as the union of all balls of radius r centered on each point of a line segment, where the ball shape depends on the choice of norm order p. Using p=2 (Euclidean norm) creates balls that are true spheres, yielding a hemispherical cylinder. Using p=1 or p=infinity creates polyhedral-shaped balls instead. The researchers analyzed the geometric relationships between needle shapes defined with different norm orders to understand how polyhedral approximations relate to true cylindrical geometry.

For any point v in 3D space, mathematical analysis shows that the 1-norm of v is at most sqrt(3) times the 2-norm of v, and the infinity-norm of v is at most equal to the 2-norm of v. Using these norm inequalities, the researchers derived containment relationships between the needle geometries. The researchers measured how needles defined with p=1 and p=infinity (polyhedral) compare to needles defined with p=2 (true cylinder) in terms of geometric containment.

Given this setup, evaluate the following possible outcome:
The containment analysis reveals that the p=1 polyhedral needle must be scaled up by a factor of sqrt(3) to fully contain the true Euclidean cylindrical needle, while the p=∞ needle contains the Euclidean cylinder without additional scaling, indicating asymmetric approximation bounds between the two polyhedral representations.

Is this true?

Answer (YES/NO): YES